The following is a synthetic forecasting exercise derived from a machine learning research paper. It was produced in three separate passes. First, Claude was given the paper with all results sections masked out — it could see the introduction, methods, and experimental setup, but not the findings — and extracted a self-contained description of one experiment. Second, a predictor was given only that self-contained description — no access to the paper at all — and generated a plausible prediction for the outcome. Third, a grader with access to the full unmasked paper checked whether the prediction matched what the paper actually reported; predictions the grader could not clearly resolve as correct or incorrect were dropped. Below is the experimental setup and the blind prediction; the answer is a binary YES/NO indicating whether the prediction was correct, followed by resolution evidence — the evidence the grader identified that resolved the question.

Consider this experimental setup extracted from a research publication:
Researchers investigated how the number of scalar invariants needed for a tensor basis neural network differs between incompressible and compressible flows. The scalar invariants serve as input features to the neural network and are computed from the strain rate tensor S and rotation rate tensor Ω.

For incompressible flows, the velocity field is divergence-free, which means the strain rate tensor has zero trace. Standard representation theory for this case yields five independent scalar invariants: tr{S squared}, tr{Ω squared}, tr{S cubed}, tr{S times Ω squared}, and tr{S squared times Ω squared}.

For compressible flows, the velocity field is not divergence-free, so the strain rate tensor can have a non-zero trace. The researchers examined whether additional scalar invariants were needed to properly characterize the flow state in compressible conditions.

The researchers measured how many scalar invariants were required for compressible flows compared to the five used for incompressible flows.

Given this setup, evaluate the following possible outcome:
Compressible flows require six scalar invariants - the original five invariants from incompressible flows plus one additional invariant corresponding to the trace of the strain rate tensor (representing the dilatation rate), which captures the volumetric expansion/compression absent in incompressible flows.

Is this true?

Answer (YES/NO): YES